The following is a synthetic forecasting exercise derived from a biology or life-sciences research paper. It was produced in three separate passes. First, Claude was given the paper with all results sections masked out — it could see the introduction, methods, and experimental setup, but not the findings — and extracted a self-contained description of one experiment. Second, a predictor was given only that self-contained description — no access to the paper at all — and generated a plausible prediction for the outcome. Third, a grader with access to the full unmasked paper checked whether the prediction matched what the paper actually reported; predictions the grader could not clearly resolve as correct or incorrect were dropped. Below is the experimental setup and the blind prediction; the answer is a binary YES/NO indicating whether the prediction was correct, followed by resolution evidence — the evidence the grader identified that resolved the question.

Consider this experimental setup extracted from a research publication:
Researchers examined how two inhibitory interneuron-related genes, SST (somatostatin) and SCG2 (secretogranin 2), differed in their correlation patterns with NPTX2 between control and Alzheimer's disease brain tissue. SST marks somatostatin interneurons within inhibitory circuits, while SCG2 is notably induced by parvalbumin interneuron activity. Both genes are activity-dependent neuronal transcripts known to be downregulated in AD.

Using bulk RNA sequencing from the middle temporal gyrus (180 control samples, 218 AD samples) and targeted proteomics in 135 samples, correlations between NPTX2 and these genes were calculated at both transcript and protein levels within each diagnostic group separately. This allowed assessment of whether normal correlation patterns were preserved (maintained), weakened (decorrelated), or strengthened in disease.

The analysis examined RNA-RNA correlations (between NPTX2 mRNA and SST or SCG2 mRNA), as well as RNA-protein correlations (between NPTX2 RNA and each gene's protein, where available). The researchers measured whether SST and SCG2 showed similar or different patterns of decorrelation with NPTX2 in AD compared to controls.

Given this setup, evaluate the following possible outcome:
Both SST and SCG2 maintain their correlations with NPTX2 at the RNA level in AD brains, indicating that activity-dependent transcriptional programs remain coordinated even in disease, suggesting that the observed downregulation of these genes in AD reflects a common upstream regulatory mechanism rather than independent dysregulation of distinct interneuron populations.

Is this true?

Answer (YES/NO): NO